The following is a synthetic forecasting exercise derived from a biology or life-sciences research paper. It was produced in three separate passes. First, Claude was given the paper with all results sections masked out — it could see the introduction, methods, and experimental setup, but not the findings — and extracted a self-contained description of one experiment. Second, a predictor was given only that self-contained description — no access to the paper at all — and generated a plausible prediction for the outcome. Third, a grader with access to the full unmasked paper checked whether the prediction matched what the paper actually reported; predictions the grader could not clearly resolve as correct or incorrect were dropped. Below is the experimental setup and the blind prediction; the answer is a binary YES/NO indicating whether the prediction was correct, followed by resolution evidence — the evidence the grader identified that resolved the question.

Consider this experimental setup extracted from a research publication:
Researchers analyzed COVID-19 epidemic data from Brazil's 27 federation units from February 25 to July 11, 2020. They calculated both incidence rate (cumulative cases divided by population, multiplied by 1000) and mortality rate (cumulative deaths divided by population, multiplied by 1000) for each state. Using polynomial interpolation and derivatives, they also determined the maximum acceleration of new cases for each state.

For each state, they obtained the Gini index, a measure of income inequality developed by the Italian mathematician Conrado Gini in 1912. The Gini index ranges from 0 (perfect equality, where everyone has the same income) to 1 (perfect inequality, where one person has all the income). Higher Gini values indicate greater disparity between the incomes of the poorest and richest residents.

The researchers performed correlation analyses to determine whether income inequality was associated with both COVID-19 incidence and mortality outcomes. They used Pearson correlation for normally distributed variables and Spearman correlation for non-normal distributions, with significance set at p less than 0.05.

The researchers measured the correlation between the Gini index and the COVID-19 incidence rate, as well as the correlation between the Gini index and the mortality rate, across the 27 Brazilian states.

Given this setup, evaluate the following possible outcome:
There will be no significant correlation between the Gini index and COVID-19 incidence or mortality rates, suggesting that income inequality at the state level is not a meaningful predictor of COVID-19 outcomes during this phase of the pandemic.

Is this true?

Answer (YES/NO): YES